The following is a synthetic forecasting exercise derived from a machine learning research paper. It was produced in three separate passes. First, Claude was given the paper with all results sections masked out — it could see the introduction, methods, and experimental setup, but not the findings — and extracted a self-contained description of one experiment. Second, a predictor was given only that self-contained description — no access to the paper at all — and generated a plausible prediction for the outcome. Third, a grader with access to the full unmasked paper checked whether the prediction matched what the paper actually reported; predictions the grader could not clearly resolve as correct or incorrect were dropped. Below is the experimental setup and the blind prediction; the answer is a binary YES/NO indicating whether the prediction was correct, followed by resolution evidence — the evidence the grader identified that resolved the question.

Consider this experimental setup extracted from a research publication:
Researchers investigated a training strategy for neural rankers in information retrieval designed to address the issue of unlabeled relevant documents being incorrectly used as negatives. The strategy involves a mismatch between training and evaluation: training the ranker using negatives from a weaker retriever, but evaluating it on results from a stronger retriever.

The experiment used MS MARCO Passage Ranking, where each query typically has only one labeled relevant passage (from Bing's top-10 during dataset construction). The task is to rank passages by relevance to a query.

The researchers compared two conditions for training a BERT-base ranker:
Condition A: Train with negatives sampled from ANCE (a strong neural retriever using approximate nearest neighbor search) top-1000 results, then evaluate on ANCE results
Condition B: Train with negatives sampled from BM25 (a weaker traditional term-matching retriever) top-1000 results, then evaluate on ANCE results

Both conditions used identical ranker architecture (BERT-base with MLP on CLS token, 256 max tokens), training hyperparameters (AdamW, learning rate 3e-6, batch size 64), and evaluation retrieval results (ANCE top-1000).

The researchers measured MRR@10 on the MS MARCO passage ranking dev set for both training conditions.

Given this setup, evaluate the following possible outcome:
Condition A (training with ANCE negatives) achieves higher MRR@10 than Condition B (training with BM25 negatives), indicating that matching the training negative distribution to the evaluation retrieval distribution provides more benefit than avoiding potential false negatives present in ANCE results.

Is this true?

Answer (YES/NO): NO